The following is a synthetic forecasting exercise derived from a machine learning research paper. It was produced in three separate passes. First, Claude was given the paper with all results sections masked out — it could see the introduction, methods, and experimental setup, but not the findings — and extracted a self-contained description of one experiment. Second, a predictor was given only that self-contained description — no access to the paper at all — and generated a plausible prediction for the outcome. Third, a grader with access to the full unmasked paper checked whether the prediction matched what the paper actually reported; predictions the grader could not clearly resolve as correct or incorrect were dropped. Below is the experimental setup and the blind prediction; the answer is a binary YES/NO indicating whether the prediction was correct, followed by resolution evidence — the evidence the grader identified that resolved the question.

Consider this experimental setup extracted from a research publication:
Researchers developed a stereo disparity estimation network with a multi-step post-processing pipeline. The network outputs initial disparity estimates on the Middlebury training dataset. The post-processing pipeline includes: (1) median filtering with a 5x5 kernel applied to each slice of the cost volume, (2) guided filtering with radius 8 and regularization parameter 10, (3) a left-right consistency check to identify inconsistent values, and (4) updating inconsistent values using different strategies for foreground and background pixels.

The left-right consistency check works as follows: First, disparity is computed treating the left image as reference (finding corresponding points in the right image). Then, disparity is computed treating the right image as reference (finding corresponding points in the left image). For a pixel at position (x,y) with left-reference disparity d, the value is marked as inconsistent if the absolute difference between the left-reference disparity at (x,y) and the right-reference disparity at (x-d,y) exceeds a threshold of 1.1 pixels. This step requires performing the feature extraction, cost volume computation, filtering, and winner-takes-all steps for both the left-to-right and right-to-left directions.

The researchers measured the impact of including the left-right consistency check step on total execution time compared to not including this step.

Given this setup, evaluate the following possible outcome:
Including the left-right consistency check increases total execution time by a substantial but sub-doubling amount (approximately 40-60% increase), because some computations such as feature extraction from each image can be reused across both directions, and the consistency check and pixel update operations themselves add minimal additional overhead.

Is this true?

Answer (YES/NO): NO